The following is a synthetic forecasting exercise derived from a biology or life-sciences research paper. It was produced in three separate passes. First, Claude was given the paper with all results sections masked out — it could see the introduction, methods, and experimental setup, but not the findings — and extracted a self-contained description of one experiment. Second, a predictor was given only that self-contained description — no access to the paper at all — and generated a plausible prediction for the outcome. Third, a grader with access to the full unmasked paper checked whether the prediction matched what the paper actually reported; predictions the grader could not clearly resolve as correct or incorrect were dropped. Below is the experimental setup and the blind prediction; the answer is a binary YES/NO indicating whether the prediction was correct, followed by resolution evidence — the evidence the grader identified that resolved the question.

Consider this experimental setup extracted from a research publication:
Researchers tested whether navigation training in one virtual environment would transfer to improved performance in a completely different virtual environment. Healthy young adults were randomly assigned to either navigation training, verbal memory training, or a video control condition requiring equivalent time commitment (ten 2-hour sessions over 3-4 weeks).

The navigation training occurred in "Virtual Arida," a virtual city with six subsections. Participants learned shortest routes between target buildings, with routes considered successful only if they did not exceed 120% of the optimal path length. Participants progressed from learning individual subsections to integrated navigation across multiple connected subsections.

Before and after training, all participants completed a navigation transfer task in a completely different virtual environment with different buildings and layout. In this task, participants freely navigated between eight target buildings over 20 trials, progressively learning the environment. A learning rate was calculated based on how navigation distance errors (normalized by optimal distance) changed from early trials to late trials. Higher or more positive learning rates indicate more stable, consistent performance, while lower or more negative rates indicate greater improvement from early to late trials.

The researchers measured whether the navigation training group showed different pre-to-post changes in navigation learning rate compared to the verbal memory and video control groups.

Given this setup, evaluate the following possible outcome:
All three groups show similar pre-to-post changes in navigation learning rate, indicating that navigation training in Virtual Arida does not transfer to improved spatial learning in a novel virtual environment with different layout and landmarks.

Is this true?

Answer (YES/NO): NO